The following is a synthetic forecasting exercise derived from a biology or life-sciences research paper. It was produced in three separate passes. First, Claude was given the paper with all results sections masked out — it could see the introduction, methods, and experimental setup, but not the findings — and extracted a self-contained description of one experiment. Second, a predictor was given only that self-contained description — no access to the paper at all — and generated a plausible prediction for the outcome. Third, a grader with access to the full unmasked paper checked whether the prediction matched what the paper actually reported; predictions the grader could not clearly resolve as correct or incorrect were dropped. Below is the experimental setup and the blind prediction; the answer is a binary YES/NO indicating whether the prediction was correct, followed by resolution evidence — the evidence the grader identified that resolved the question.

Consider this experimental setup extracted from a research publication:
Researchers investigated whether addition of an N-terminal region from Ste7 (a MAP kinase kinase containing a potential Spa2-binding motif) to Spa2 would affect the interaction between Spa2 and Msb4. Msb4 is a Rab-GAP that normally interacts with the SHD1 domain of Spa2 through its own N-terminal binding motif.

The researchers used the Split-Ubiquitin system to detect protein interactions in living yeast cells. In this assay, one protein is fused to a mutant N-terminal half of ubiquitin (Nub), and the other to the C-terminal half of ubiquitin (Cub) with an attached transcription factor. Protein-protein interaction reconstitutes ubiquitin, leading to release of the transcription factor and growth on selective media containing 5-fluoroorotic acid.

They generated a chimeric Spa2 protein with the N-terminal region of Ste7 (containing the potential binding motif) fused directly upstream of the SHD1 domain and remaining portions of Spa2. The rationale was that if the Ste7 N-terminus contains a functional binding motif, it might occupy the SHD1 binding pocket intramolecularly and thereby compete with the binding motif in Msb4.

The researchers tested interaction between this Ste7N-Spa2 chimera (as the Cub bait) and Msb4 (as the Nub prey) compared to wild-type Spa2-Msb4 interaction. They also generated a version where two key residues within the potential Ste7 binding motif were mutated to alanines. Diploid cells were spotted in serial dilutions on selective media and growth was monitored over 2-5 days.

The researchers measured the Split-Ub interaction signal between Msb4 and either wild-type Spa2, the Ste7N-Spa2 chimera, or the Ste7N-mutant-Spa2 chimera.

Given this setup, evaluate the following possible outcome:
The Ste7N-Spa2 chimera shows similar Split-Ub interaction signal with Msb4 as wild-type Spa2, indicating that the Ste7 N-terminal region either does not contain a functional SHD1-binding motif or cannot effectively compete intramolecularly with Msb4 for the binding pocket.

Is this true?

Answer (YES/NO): NO